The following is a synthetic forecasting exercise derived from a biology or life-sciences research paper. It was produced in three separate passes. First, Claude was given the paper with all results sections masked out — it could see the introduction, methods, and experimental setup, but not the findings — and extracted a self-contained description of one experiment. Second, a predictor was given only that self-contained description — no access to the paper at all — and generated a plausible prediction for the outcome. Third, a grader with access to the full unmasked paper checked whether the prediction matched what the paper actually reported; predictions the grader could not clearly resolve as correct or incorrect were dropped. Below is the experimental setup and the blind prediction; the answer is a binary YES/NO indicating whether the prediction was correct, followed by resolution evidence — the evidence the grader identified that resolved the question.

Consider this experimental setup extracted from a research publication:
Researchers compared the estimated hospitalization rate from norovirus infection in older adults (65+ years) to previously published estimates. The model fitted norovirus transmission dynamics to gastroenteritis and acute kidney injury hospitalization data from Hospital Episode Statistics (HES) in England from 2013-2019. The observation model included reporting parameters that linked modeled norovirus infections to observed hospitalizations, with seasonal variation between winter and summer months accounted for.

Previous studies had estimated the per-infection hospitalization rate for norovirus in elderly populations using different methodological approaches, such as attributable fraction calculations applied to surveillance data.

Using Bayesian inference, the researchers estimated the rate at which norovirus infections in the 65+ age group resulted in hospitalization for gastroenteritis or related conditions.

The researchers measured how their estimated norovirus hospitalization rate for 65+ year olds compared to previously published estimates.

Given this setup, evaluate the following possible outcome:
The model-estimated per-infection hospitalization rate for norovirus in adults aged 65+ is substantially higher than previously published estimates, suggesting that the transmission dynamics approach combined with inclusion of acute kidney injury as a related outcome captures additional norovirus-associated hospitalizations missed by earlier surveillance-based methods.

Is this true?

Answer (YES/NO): NO